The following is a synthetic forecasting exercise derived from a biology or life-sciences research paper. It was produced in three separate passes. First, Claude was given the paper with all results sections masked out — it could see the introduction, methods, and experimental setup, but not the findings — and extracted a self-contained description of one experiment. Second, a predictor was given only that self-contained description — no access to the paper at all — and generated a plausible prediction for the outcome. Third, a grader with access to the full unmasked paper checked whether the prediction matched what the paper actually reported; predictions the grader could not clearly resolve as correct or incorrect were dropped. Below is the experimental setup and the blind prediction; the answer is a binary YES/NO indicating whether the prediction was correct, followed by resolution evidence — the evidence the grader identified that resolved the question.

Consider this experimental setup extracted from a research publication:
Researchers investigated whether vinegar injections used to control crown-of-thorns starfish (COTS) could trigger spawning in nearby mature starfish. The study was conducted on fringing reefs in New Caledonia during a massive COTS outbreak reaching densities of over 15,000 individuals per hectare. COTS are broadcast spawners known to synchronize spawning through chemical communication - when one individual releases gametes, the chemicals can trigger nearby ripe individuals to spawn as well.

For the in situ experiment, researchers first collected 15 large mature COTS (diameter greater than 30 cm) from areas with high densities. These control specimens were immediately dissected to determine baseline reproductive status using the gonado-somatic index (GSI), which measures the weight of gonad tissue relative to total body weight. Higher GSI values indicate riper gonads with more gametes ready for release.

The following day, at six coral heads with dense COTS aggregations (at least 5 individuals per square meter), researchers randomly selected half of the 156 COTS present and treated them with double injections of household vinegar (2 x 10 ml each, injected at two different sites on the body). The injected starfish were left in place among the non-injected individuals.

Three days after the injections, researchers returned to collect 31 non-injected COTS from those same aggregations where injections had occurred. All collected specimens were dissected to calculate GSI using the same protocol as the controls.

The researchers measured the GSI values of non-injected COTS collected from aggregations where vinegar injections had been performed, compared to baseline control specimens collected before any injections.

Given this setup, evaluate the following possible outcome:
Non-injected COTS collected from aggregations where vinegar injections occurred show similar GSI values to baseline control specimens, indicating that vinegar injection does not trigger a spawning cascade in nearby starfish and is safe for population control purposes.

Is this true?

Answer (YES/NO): YES